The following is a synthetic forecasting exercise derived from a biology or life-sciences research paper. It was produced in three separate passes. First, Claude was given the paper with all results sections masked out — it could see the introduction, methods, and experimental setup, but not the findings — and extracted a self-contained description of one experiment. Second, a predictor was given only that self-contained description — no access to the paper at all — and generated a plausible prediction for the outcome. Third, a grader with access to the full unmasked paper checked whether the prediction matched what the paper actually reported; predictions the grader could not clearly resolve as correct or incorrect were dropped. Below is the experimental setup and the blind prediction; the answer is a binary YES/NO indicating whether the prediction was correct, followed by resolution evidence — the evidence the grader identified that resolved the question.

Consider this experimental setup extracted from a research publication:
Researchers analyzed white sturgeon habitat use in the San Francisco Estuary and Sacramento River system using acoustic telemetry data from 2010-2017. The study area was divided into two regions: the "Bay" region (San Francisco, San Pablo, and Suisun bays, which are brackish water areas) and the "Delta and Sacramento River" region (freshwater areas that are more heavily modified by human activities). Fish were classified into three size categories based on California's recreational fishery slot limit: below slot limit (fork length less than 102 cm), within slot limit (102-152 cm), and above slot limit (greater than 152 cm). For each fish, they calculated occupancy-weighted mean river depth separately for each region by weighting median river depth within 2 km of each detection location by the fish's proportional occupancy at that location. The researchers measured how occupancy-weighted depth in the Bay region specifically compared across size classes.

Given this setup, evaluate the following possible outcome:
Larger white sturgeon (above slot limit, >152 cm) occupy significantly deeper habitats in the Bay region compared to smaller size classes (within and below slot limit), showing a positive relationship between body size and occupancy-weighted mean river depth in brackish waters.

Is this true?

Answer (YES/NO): NO